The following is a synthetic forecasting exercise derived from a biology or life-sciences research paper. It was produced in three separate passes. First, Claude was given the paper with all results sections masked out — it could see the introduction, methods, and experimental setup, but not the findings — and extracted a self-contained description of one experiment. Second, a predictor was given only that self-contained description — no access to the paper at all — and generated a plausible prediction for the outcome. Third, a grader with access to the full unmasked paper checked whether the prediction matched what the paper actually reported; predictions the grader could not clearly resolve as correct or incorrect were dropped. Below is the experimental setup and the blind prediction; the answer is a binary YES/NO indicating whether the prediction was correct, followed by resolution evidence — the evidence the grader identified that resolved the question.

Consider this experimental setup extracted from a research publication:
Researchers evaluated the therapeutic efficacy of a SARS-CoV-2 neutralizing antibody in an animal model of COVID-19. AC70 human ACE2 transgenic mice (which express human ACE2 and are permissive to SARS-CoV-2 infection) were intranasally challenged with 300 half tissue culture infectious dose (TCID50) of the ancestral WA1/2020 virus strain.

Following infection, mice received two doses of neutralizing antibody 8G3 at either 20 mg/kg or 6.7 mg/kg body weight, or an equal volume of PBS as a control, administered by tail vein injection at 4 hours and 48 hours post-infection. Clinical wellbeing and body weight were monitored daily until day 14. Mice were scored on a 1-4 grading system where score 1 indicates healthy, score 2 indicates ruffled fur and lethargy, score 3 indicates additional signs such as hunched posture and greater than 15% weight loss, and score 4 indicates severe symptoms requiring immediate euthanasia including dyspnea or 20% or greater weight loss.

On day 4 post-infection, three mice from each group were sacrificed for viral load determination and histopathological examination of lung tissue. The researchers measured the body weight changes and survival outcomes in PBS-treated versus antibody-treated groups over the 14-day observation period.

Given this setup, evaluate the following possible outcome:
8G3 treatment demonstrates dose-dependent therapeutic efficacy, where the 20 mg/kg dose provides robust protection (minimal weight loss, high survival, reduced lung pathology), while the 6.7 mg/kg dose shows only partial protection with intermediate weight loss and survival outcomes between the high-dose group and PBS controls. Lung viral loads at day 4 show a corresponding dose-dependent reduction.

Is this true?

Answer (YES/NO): NO